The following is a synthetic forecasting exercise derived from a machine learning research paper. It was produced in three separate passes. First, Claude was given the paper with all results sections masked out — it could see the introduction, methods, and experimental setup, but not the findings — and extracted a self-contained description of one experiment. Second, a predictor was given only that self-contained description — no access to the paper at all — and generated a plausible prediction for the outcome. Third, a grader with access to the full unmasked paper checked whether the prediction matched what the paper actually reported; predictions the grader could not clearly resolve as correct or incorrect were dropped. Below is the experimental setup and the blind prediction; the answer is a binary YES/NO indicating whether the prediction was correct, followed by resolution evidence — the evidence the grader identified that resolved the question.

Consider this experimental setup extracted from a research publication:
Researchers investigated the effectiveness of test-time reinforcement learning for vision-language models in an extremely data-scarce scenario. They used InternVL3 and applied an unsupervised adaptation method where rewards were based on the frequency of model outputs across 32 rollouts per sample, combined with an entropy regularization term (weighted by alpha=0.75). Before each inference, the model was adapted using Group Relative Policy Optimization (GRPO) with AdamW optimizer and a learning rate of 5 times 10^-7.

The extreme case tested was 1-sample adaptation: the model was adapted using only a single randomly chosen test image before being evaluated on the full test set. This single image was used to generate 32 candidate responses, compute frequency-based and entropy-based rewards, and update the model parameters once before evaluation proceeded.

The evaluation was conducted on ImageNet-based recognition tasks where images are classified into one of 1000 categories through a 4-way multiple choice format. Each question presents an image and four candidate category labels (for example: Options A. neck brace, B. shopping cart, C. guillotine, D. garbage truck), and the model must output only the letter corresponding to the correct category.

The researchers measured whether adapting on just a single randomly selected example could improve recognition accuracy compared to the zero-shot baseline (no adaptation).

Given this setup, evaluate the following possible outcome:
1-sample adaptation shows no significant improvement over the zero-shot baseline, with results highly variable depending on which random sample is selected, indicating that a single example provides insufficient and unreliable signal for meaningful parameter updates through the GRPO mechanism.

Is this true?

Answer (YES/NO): NO